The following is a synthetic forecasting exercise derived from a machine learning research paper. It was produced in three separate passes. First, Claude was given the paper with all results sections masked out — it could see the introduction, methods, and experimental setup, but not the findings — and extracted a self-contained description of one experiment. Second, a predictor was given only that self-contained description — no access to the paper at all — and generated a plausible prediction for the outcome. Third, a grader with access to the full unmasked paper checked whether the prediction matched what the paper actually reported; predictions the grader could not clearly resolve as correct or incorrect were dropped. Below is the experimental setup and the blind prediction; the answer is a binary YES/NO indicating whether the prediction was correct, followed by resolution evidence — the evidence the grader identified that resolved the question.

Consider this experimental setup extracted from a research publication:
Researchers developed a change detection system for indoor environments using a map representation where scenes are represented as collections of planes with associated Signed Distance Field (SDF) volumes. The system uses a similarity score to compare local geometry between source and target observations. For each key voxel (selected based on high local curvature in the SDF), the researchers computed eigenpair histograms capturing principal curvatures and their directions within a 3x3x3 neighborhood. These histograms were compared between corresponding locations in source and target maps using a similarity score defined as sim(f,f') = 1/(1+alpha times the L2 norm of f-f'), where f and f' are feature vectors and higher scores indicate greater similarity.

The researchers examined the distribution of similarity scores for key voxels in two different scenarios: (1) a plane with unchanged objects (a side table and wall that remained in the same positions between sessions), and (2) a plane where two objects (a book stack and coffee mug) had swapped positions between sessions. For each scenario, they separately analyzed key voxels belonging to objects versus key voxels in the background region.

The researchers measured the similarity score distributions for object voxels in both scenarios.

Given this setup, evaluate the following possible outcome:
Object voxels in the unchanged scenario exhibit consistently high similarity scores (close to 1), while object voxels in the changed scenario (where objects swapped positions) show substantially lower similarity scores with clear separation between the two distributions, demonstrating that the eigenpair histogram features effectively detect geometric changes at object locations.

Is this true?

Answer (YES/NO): NO